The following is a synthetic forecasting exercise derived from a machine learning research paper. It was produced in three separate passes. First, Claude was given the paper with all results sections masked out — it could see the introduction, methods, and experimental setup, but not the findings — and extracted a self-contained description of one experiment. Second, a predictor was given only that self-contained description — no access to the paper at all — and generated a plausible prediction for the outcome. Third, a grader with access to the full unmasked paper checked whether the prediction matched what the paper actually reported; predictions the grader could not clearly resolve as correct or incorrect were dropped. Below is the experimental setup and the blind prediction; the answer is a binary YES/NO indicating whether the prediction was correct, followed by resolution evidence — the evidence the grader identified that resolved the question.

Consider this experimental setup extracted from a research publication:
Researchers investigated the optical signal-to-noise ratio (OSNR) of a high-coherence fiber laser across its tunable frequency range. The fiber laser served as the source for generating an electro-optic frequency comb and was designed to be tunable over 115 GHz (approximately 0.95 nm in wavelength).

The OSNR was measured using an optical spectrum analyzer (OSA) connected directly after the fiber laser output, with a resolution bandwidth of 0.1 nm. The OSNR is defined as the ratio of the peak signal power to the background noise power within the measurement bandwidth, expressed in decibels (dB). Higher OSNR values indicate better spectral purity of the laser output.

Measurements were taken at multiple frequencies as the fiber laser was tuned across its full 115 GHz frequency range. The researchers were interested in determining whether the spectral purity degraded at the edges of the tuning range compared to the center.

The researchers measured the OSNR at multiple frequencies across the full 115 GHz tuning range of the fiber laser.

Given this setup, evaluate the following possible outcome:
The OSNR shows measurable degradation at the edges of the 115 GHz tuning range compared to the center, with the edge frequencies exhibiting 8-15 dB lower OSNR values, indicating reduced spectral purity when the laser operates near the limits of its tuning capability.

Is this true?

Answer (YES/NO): NO